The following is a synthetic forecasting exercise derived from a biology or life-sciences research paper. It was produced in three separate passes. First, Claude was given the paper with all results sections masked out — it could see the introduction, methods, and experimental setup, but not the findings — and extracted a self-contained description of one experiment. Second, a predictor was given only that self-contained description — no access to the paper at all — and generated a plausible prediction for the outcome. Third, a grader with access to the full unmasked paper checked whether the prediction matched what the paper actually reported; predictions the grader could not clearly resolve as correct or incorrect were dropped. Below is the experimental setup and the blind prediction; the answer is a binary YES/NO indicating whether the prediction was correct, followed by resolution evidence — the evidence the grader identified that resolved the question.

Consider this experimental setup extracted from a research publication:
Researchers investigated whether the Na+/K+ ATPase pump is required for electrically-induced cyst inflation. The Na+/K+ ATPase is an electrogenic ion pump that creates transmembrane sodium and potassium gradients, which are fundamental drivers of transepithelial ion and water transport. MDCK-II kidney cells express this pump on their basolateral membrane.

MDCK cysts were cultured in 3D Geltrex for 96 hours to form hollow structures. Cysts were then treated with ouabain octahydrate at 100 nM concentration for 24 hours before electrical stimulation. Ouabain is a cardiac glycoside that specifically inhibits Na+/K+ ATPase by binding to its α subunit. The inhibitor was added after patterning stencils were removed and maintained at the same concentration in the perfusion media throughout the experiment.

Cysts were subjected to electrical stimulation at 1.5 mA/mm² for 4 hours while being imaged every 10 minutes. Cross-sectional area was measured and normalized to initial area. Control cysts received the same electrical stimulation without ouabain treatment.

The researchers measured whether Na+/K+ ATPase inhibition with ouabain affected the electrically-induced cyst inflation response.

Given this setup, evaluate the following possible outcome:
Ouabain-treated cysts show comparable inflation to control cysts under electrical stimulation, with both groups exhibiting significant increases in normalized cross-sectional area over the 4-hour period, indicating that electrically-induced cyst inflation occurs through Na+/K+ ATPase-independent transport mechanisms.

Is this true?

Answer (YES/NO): NO